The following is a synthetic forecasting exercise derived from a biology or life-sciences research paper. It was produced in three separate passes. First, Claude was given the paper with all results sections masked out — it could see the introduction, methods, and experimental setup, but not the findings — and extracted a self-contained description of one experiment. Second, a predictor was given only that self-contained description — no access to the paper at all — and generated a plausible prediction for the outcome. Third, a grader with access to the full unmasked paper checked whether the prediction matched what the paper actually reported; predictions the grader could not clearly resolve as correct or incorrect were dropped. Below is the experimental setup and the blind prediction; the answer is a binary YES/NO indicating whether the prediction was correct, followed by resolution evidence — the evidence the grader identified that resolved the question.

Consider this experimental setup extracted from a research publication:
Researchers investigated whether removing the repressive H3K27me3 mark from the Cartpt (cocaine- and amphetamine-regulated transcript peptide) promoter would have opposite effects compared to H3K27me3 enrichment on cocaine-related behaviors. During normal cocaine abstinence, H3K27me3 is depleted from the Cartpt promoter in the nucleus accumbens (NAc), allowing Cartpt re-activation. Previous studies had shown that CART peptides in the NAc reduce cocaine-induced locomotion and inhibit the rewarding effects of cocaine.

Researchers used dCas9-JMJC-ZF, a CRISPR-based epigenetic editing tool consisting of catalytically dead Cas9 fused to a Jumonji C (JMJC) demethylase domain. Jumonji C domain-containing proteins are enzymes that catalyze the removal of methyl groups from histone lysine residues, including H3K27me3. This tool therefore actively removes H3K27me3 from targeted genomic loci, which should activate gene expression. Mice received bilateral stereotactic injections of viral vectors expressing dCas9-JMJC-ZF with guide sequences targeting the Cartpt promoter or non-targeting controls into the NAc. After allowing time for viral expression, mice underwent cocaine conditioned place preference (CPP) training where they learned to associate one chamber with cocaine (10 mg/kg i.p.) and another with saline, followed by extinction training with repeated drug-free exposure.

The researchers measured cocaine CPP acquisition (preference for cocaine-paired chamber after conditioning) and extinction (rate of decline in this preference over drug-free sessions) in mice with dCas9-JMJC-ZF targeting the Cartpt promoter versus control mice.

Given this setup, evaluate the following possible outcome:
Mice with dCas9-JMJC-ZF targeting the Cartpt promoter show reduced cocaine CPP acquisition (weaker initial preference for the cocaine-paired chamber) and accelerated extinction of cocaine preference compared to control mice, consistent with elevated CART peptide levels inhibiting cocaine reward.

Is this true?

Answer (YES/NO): NO